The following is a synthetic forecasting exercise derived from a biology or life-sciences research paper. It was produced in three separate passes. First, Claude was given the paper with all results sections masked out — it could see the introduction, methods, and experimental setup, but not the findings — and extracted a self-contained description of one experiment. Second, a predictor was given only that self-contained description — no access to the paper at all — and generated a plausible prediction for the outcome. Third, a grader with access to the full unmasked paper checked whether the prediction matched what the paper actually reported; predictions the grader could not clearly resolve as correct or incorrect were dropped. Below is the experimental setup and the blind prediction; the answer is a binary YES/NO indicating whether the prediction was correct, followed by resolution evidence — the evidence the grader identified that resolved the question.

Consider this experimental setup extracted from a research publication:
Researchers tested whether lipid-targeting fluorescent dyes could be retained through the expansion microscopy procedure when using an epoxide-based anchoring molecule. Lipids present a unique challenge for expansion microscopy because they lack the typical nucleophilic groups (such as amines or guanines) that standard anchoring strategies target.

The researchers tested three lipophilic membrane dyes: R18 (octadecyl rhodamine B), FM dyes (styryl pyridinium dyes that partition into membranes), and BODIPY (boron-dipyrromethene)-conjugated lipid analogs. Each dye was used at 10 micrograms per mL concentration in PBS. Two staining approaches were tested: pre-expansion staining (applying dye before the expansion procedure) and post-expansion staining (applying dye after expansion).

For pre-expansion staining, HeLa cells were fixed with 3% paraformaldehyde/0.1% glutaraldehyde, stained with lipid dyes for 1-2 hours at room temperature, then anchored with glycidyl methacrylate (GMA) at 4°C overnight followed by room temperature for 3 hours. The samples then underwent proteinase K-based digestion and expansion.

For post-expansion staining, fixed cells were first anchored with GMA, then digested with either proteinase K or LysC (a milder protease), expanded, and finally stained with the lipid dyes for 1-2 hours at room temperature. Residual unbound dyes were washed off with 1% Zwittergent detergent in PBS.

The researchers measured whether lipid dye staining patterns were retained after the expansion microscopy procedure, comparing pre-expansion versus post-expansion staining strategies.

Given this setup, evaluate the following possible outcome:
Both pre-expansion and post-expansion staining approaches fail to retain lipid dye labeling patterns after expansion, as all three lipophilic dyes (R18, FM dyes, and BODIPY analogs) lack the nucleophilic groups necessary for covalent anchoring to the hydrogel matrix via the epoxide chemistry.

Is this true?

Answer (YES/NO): NO